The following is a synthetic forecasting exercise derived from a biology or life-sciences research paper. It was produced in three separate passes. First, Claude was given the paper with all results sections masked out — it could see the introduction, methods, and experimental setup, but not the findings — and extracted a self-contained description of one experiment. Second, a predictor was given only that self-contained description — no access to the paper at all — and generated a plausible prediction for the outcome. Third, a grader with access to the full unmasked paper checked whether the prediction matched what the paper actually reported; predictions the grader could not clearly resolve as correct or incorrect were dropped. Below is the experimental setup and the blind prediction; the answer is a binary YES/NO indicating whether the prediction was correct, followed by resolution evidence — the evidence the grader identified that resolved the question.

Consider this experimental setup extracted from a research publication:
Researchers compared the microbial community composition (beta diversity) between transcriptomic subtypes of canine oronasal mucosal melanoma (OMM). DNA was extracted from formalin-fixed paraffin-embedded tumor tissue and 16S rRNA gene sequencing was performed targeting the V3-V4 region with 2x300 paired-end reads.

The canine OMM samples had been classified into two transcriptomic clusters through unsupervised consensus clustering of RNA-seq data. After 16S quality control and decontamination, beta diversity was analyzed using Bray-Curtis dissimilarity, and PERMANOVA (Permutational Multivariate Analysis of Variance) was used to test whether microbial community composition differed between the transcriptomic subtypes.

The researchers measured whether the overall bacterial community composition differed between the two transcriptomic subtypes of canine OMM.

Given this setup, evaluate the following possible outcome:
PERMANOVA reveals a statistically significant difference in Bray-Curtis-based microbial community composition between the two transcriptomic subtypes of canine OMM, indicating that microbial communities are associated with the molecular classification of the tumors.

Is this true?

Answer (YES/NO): NO